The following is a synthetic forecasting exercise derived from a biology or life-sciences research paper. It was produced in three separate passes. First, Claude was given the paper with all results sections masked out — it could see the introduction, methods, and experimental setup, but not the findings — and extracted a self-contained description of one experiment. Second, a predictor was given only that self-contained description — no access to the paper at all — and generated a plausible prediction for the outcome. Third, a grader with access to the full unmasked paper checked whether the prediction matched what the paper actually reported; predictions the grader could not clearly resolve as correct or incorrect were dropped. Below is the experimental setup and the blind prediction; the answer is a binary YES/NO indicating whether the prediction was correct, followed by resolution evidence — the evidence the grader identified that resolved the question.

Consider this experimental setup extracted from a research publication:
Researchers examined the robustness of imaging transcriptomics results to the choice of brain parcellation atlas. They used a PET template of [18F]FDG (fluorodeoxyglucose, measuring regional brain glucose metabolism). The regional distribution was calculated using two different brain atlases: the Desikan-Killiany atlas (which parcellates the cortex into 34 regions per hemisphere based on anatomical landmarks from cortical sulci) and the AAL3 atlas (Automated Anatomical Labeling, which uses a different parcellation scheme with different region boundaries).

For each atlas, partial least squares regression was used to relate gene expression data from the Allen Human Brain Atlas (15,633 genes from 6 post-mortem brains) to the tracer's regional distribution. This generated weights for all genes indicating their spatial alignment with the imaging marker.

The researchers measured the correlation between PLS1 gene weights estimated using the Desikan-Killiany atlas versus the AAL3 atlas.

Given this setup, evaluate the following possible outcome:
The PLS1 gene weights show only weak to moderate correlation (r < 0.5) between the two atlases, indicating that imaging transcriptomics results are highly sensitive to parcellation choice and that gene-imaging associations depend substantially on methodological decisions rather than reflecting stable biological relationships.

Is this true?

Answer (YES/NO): NO